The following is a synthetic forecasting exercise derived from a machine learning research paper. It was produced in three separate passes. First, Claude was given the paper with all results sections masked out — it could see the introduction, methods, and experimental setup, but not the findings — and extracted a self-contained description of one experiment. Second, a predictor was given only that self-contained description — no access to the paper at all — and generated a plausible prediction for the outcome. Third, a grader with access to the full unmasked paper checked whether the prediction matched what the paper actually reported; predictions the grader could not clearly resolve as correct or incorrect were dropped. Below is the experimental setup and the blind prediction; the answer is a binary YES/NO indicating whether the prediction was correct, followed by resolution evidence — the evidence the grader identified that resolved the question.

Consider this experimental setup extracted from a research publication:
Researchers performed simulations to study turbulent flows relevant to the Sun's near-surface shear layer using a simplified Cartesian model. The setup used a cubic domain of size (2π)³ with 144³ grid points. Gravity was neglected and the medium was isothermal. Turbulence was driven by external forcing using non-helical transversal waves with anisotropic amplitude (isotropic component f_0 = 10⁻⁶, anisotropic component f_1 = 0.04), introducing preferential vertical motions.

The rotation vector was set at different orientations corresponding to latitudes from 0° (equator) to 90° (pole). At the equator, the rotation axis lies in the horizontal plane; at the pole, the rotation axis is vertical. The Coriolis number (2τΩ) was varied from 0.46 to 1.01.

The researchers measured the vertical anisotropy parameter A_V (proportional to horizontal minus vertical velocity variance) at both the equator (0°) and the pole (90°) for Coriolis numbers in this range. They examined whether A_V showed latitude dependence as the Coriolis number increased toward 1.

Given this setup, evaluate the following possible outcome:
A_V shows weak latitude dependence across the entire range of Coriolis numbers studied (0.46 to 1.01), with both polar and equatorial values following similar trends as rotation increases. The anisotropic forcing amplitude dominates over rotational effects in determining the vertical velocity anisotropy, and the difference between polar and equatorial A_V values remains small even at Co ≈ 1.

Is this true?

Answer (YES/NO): NO